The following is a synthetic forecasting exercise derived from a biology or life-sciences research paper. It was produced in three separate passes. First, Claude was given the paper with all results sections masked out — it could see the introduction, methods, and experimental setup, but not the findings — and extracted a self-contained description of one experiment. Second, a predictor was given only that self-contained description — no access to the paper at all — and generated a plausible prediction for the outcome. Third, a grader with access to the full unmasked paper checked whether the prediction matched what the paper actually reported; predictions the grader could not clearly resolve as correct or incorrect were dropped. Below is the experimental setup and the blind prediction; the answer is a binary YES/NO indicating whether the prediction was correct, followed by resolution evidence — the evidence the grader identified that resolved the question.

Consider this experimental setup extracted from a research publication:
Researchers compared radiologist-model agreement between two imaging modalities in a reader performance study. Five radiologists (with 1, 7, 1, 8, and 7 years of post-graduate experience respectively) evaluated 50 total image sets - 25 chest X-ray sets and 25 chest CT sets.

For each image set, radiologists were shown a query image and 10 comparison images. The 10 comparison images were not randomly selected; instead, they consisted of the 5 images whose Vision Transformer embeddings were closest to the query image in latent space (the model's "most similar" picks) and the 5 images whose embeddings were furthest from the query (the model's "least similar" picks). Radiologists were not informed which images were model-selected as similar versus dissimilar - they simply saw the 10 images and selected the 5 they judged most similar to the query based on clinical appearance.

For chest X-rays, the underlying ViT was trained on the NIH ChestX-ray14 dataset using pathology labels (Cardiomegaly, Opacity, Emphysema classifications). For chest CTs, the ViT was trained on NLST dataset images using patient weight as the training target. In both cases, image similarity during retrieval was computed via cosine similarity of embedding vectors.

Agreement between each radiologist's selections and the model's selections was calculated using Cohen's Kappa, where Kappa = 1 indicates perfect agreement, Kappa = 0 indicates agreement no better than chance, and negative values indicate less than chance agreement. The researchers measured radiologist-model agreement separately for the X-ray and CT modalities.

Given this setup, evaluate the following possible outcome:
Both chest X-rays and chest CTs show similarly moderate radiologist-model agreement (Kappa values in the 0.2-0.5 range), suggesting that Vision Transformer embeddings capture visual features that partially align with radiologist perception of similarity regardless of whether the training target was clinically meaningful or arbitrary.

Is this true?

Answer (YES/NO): NO